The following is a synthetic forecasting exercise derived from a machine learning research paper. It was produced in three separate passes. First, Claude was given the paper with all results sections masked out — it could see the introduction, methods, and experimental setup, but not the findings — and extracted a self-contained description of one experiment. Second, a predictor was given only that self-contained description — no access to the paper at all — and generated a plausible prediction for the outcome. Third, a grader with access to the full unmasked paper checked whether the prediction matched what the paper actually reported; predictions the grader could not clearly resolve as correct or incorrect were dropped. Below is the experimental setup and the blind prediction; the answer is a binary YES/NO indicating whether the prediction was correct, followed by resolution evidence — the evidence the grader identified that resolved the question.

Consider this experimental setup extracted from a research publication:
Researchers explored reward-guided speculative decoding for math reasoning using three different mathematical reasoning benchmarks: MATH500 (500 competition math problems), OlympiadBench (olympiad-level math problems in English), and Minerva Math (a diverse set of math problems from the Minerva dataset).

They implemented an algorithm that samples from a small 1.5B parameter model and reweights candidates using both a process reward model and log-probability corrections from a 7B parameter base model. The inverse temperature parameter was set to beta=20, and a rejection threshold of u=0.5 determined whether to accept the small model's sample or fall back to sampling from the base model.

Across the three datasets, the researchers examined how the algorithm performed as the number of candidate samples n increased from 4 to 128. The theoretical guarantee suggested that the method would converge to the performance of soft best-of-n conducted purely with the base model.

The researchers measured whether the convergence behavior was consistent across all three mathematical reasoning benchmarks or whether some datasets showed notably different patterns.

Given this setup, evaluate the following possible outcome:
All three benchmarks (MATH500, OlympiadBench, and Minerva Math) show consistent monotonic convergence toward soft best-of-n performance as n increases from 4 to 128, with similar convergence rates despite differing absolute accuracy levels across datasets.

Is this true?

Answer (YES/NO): NO